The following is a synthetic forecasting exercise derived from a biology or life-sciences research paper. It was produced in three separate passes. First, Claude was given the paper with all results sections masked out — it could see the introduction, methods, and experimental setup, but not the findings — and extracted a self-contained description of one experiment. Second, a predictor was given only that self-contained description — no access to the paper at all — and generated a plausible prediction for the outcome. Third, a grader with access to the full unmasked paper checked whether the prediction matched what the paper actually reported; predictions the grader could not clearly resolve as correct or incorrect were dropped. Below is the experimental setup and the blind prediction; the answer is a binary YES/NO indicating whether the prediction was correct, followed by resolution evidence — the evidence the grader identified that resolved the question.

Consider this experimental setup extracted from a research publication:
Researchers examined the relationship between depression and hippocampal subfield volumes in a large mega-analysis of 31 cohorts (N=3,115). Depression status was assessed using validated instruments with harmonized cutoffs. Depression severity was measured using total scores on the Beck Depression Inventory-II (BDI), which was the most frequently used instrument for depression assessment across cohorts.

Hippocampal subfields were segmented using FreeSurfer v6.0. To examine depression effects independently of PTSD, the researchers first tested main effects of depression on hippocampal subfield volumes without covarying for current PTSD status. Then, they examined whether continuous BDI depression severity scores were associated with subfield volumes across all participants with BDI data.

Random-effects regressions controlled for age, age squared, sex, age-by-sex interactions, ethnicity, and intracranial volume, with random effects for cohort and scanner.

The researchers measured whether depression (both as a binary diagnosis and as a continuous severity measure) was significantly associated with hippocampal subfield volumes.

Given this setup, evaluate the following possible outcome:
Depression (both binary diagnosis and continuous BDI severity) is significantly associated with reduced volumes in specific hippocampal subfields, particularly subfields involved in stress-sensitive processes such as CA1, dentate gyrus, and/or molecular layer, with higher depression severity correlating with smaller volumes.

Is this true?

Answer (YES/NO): NO